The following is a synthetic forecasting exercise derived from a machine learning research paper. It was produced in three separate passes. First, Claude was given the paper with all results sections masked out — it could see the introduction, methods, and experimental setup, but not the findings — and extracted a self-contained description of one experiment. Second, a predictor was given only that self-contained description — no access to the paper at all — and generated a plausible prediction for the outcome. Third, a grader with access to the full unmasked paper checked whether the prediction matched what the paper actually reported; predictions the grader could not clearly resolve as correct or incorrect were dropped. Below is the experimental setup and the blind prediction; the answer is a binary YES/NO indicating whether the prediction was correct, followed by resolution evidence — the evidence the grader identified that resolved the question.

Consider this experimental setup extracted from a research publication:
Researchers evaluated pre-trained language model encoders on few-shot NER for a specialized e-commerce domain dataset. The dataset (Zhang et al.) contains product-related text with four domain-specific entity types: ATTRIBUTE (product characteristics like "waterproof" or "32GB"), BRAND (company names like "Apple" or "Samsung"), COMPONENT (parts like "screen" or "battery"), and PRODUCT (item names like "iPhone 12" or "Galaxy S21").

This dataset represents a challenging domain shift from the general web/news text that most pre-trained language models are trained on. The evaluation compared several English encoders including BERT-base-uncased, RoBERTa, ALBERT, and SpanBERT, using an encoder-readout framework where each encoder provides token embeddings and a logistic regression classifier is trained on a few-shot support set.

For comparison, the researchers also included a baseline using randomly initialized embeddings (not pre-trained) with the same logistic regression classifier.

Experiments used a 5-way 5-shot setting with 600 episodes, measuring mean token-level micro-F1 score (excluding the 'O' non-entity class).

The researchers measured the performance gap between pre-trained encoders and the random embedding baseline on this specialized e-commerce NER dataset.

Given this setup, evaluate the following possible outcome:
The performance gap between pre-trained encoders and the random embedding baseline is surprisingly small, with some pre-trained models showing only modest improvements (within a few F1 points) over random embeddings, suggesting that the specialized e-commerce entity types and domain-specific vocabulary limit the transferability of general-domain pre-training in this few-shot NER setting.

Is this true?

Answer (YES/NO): NO